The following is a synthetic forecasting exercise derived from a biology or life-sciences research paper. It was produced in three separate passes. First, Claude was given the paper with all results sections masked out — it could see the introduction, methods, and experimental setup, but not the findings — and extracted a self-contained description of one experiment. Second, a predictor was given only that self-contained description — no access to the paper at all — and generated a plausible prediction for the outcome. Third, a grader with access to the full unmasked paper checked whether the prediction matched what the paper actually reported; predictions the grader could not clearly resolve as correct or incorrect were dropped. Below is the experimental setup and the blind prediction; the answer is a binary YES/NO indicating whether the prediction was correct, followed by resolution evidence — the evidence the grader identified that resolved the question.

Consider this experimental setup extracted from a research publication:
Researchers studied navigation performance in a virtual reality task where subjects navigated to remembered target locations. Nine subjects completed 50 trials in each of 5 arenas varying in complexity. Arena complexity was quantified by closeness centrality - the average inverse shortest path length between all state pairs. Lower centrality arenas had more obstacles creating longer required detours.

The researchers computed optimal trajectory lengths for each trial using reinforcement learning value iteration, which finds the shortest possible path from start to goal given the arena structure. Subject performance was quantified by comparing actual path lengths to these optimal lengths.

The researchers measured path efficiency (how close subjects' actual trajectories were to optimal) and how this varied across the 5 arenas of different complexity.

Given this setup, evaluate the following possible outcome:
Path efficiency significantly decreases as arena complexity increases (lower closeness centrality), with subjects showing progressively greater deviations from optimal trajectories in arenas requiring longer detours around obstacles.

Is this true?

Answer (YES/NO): NO